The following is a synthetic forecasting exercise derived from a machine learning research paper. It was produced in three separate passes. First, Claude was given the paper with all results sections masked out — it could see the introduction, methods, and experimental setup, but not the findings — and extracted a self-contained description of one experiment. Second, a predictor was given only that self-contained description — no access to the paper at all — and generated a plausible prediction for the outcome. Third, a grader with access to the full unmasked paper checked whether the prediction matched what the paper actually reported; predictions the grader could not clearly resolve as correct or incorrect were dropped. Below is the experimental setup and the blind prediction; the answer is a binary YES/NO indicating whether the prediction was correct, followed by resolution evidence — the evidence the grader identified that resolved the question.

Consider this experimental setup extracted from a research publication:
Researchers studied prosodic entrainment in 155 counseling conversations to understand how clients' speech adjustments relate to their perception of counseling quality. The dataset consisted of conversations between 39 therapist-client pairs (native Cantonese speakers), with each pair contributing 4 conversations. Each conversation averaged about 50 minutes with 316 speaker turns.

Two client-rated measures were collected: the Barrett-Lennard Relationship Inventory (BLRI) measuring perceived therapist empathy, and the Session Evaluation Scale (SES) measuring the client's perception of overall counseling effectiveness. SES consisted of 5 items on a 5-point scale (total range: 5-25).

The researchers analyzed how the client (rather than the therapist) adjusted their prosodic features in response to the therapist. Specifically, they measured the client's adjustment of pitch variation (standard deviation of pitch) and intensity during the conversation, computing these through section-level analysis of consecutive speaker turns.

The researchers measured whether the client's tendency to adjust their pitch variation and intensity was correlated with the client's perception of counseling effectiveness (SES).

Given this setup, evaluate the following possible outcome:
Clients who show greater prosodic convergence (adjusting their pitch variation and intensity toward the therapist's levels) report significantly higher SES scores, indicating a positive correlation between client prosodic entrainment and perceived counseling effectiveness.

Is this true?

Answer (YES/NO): NO